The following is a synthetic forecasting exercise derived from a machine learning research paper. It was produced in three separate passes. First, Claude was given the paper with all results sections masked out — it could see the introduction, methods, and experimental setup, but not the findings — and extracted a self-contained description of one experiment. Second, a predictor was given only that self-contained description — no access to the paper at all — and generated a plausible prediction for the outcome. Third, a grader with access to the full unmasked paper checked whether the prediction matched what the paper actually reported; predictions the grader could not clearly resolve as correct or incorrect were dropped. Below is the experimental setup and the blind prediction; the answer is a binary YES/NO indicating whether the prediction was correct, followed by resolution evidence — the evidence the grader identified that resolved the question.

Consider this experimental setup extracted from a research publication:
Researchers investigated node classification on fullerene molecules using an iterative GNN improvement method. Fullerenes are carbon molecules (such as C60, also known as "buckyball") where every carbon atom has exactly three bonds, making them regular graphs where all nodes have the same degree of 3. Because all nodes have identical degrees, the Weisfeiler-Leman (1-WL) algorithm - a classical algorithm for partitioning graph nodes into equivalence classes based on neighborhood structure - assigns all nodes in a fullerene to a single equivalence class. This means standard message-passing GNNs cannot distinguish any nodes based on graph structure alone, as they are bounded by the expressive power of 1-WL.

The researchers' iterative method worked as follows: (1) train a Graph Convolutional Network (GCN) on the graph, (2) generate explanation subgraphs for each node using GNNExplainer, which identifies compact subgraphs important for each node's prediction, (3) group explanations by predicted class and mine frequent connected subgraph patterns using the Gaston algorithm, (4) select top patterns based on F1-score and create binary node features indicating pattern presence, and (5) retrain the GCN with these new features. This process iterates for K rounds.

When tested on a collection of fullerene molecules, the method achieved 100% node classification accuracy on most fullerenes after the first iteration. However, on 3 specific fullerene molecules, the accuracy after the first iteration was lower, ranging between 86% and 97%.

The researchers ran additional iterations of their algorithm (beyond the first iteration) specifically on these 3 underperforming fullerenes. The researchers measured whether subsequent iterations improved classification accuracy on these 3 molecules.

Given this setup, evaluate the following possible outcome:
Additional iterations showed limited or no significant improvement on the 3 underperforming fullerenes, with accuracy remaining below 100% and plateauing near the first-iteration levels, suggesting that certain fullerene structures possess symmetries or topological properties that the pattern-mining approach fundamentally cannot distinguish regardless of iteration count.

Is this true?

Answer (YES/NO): YES